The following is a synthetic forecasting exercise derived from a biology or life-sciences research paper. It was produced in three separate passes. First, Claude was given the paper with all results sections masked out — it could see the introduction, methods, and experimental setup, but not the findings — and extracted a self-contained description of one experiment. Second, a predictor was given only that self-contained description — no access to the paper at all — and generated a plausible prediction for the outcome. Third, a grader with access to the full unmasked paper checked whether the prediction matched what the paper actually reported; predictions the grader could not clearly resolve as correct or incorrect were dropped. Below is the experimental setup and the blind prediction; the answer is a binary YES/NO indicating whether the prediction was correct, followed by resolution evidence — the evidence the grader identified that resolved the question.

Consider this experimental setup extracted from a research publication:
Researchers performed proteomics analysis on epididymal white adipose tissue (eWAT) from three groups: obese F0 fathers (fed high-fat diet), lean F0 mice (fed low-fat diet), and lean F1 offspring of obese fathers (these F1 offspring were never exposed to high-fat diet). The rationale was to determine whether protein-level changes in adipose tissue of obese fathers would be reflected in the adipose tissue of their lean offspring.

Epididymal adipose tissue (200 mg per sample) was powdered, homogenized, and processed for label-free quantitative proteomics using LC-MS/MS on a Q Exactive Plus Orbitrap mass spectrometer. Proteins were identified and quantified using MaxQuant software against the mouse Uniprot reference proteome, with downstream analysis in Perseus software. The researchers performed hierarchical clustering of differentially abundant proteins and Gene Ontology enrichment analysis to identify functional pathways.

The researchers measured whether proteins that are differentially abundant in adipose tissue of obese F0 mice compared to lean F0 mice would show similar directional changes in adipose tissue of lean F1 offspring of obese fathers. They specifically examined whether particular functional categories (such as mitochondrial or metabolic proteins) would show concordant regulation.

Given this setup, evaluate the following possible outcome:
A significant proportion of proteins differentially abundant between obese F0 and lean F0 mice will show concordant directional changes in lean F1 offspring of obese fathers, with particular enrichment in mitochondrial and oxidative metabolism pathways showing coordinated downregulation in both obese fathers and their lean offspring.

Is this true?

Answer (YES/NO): YES